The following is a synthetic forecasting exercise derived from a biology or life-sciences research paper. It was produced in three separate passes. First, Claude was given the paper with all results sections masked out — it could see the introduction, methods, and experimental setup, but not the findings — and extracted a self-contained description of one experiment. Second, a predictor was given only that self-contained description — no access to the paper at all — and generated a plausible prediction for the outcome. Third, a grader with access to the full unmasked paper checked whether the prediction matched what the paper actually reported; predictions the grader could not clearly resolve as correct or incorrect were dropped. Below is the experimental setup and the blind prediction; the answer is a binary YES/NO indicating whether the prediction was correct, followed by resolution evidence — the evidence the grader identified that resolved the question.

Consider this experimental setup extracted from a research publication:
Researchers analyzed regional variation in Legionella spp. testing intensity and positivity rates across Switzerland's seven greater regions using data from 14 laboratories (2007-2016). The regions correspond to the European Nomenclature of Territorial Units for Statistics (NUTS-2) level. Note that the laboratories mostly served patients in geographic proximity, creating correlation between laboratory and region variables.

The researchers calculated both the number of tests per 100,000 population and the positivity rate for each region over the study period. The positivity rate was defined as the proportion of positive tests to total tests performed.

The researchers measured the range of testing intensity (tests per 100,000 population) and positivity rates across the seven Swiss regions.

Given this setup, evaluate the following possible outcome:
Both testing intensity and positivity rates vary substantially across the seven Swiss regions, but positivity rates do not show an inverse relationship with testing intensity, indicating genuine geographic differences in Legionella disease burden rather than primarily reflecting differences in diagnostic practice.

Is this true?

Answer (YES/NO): YES